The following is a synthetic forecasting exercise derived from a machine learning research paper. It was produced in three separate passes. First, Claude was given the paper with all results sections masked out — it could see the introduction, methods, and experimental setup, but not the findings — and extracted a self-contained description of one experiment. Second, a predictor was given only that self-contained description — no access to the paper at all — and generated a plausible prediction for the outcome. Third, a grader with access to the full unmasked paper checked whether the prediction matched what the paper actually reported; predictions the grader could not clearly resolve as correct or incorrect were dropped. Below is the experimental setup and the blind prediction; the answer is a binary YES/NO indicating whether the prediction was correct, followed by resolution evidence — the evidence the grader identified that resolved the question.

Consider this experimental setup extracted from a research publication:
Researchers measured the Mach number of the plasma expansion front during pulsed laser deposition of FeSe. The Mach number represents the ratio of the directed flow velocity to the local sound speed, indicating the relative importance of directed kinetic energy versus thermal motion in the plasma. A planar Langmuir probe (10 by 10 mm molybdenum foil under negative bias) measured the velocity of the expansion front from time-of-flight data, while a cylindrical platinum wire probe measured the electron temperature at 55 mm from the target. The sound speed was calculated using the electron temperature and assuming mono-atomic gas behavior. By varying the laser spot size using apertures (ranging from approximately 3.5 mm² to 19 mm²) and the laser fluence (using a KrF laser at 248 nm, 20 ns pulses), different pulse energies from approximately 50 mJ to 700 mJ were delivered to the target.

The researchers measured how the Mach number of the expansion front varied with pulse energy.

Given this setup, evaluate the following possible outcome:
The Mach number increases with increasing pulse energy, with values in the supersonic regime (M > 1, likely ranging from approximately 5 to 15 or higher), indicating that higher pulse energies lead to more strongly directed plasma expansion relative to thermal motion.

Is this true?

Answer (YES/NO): NO